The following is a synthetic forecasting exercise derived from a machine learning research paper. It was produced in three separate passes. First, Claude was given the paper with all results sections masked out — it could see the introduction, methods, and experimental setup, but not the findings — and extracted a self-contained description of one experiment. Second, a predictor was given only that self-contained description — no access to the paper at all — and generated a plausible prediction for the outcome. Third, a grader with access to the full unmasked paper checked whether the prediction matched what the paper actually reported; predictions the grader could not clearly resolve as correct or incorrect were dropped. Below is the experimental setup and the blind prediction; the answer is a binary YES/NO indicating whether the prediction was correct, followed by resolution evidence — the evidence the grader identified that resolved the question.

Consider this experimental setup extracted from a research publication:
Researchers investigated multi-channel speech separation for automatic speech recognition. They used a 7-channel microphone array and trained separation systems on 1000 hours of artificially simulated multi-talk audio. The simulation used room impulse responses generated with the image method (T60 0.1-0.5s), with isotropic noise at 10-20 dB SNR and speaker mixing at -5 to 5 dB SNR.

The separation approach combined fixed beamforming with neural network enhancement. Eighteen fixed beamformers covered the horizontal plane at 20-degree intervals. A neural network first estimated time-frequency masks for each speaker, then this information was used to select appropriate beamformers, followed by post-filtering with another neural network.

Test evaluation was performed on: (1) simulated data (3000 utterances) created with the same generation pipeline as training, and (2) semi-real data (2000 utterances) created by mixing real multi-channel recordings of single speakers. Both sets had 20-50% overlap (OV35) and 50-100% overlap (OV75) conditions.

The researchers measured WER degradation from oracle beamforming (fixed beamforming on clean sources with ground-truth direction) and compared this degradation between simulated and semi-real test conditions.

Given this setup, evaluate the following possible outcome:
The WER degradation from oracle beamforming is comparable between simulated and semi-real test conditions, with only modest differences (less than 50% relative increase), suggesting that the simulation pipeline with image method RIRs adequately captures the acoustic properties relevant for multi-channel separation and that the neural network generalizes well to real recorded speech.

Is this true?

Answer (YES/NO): YES